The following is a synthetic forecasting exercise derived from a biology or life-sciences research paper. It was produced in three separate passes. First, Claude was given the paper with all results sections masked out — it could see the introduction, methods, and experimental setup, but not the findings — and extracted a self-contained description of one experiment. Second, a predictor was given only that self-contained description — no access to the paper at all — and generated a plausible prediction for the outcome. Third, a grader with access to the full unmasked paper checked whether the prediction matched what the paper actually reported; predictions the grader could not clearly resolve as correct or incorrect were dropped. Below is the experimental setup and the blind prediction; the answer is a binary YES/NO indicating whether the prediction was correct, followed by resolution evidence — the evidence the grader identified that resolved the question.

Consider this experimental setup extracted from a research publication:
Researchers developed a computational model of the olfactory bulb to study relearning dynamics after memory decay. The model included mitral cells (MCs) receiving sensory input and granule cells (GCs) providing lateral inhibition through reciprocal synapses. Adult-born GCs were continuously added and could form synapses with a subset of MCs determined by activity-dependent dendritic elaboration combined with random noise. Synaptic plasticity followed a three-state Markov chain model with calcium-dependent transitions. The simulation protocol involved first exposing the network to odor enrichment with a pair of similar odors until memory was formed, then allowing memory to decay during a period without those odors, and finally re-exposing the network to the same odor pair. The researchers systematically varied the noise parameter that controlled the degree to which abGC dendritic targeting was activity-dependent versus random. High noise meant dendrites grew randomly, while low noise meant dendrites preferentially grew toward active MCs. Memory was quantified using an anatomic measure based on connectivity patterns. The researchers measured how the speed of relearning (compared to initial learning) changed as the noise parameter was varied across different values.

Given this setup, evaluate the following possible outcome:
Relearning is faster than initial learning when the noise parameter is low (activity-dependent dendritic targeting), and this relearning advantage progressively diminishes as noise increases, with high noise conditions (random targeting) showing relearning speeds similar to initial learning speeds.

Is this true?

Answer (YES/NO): NO